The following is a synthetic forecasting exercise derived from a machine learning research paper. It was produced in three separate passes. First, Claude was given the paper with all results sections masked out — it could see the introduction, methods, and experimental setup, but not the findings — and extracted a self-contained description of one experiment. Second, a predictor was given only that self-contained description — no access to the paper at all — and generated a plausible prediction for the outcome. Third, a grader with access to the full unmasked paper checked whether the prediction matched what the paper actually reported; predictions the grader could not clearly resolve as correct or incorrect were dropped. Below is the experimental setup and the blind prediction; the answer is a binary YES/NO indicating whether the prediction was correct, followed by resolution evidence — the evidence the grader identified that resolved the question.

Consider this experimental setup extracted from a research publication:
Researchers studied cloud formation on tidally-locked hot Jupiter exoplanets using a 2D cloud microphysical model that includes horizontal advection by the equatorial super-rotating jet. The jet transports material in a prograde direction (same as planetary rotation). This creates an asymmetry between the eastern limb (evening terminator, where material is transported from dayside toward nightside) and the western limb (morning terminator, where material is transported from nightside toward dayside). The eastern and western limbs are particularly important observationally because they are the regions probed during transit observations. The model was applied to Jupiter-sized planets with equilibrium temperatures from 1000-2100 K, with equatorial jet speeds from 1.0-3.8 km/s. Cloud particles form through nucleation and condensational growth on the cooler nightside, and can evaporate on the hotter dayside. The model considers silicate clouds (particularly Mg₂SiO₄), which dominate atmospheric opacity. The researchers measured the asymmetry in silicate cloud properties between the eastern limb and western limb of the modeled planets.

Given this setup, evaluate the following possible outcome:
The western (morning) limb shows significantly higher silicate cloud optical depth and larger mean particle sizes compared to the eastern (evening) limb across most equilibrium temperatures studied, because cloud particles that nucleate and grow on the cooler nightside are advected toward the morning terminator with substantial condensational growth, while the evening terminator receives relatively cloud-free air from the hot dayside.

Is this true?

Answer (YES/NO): NO